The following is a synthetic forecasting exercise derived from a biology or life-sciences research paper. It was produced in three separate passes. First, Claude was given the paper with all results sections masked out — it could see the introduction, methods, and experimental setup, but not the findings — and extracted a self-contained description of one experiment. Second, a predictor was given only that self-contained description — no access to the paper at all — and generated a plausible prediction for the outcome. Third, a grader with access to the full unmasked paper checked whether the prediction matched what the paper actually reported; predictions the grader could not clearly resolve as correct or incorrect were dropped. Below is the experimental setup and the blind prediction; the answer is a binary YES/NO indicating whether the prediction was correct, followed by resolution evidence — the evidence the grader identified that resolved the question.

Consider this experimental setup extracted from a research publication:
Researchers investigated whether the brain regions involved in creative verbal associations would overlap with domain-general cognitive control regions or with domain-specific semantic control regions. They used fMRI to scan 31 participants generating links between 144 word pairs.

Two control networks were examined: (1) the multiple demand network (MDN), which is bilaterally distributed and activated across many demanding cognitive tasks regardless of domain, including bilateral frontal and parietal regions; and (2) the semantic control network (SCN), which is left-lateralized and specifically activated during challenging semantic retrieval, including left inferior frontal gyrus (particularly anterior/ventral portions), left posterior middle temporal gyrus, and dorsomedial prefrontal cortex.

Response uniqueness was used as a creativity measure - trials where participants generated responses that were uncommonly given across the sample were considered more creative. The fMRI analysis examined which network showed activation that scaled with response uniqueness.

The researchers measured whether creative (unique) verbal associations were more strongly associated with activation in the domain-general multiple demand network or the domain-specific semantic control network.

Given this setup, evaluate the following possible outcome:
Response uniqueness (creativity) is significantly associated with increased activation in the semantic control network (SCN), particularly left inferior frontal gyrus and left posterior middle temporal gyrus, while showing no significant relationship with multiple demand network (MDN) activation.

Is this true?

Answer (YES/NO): NO